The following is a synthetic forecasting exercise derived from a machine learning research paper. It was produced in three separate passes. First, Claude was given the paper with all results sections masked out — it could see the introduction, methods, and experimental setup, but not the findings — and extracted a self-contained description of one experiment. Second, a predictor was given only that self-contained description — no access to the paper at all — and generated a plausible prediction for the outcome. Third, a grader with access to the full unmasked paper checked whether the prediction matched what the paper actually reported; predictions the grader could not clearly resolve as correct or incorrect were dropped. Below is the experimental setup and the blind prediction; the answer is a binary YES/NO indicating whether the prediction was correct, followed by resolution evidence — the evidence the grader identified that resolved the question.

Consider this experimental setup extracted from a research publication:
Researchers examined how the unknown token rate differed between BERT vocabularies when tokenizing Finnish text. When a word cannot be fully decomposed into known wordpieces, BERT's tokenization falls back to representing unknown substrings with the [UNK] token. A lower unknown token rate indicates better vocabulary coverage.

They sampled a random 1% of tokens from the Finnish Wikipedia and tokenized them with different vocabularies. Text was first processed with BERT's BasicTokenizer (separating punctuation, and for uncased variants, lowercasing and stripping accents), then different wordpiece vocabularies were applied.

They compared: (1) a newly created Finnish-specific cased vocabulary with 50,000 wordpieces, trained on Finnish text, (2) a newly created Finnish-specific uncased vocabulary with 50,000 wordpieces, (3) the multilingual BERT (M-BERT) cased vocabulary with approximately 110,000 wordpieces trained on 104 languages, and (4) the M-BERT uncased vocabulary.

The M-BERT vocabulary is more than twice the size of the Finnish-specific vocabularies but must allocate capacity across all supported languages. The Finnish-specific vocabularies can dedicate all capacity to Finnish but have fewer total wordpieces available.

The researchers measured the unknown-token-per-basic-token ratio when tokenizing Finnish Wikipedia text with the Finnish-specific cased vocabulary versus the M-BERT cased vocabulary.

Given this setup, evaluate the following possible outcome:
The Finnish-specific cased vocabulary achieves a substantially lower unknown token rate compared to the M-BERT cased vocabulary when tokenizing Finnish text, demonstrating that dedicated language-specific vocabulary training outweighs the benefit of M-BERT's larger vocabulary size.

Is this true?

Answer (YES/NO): YES